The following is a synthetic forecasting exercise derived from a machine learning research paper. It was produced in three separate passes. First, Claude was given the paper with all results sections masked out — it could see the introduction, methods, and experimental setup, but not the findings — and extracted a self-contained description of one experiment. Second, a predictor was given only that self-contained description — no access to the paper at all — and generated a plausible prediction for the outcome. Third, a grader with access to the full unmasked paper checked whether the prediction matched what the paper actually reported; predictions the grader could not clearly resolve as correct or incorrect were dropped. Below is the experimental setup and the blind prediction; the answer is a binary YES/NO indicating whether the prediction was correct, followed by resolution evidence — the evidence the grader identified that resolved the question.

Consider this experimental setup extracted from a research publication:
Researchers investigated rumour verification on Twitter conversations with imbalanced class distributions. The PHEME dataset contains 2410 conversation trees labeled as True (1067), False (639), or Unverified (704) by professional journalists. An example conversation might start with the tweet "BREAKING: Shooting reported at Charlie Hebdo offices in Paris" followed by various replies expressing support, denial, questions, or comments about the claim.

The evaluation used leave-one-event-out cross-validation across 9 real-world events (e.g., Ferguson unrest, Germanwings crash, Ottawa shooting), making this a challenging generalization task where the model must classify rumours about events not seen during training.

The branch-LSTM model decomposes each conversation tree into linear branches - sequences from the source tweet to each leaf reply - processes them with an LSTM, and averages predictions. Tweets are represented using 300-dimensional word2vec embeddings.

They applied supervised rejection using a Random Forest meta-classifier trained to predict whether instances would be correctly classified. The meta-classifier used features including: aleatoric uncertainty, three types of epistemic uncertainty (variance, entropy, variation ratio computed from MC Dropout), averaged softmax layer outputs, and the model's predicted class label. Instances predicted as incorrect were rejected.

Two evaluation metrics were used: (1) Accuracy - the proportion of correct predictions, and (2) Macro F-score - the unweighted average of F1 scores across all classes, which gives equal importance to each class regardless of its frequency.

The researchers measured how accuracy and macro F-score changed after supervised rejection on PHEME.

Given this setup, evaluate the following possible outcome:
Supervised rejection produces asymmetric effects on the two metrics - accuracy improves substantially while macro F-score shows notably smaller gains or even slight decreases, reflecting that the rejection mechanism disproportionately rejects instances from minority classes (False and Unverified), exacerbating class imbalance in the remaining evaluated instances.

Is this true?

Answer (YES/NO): YES